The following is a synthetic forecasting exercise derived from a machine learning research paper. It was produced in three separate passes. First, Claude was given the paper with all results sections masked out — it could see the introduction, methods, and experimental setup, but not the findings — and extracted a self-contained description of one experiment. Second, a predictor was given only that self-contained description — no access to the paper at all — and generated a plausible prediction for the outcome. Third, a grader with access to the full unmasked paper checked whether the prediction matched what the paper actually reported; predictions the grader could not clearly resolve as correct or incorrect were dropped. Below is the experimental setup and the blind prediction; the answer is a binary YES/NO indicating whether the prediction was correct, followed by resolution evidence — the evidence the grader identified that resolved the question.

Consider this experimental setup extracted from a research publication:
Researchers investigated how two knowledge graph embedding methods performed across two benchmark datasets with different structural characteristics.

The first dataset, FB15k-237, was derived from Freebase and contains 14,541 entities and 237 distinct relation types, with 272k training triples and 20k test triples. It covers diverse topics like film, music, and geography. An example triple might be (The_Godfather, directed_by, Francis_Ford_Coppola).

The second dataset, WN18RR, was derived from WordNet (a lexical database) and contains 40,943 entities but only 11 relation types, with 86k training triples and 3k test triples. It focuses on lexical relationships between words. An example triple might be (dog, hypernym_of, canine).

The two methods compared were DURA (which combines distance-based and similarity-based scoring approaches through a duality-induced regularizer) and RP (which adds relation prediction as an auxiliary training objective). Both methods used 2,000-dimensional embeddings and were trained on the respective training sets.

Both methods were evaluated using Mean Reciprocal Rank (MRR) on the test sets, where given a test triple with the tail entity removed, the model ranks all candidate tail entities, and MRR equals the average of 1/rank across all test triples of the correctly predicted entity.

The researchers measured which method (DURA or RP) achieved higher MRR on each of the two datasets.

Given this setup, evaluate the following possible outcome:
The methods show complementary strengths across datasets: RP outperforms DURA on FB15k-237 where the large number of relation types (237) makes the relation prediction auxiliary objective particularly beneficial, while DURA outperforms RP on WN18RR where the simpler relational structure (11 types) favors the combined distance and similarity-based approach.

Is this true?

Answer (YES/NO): YES